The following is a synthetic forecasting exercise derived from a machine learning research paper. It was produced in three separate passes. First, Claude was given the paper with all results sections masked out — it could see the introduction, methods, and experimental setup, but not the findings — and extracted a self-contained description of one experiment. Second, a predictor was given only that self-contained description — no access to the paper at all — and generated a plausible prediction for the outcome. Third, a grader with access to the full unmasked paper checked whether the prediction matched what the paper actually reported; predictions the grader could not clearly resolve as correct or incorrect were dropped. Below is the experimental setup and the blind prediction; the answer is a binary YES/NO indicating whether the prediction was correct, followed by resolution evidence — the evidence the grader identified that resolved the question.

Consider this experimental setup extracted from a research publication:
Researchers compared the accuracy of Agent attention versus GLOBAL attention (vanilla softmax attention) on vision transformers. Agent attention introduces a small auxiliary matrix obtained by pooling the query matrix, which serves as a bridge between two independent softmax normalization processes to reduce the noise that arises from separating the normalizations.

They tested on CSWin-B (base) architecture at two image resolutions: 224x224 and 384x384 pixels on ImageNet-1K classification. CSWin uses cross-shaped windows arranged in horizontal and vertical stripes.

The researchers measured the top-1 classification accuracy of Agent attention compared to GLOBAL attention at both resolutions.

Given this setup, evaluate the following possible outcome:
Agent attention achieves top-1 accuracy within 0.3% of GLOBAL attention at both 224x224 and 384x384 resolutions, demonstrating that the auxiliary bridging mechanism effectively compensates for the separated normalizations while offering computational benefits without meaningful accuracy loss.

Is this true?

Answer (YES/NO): YES